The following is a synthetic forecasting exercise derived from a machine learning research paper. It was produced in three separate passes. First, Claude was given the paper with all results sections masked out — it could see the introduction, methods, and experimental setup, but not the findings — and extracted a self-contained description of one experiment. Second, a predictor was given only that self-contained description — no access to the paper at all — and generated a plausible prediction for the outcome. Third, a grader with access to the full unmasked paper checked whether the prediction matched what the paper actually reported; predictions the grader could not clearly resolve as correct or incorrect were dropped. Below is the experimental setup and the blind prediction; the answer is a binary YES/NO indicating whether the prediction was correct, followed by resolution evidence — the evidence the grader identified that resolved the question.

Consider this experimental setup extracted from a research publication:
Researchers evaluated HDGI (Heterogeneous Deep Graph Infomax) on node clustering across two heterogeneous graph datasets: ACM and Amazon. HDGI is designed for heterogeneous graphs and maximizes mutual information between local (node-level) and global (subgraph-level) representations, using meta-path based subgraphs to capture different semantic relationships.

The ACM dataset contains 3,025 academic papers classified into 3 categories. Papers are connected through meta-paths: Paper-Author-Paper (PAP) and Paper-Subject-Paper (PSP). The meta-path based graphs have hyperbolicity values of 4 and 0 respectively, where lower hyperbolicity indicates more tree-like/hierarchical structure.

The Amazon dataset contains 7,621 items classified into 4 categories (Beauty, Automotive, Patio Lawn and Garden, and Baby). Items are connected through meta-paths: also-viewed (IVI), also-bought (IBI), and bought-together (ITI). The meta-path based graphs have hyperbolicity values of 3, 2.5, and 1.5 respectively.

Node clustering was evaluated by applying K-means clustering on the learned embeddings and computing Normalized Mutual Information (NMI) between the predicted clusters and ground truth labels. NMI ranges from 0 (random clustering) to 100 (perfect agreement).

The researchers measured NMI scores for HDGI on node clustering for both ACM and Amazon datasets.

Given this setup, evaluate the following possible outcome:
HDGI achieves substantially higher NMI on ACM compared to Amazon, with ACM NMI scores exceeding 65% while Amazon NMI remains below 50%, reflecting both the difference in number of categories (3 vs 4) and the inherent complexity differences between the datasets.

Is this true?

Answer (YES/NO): YES